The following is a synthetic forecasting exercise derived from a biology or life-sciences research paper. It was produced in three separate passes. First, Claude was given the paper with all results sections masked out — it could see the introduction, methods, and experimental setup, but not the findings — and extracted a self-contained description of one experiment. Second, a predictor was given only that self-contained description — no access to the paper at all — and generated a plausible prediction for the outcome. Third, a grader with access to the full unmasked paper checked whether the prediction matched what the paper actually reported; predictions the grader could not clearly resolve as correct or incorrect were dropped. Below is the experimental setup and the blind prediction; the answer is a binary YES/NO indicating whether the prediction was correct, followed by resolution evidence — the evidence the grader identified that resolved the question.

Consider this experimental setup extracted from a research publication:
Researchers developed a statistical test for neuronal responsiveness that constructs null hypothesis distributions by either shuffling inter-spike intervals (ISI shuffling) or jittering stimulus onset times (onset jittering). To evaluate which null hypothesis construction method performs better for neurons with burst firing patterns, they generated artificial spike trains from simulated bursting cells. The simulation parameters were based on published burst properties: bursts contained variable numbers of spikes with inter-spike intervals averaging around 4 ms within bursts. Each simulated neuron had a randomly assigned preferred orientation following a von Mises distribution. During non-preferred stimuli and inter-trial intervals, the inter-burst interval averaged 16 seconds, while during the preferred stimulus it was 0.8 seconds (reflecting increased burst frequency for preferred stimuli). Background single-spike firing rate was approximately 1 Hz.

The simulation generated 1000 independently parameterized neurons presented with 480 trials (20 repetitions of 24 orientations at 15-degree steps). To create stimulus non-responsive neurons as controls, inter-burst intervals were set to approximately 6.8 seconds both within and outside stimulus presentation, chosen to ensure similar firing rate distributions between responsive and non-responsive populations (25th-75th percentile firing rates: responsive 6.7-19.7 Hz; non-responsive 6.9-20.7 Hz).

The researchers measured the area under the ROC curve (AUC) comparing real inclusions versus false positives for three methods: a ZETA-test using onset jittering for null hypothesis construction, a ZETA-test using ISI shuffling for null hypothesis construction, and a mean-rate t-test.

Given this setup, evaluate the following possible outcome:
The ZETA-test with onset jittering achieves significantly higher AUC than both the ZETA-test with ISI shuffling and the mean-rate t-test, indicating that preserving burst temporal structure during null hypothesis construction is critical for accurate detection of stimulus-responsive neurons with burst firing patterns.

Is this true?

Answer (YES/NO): YES